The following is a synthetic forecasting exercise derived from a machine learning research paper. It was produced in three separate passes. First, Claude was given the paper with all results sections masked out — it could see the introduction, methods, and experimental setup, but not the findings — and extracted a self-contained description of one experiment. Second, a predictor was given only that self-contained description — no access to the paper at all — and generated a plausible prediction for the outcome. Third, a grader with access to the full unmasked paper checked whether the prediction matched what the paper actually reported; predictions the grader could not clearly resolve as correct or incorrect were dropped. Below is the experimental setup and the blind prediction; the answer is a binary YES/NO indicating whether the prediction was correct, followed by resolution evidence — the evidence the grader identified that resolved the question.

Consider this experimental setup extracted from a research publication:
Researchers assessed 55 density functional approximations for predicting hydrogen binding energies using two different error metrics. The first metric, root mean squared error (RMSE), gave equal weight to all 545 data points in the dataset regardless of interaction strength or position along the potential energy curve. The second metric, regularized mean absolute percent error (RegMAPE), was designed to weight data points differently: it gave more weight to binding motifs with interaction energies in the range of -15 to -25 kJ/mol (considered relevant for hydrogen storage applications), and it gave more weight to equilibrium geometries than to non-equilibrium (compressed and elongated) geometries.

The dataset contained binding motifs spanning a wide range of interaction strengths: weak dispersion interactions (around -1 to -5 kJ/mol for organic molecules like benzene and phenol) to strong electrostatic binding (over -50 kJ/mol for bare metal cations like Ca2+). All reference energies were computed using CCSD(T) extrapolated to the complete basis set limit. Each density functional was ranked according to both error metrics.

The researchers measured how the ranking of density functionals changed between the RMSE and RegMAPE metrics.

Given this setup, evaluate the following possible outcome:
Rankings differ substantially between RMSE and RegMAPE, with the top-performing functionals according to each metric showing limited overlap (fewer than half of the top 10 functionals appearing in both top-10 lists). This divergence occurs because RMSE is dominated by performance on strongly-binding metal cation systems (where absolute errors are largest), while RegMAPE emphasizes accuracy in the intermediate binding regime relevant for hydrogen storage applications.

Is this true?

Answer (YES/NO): NO